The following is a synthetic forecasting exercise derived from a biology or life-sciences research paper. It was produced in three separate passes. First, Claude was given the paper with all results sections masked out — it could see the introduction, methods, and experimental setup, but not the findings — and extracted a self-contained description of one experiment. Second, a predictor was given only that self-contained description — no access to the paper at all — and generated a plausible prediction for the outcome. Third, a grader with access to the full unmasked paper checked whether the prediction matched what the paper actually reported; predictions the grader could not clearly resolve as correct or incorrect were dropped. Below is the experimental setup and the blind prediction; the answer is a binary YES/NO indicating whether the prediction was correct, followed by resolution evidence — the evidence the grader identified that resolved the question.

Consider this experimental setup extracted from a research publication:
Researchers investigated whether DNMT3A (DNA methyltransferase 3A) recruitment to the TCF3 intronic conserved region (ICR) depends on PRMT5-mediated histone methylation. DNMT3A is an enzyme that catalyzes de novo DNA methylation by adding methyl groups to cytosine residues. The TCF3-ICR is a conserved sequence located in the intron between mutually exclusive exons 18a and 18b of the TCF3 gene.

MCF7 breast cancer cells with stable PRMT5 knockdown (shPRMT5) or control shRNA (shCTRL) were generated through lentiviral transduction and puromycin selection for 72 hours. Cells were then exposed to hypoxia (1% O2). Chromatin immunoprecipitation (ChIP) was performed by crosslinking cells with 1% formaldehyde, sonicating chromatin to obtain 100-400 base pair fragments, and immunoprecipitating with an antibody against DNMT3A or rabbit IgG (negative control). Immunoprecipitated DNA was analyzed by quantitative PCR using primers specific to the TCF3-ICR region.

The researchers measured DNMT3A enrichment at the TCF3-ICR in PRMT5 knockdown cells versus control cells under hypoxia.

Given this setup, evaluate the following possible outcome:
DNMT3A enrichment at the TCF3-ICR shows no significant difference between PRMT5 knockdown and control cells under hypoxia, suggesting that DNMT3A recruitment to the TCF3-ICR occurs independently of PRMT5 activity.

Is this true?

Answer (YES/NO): NO